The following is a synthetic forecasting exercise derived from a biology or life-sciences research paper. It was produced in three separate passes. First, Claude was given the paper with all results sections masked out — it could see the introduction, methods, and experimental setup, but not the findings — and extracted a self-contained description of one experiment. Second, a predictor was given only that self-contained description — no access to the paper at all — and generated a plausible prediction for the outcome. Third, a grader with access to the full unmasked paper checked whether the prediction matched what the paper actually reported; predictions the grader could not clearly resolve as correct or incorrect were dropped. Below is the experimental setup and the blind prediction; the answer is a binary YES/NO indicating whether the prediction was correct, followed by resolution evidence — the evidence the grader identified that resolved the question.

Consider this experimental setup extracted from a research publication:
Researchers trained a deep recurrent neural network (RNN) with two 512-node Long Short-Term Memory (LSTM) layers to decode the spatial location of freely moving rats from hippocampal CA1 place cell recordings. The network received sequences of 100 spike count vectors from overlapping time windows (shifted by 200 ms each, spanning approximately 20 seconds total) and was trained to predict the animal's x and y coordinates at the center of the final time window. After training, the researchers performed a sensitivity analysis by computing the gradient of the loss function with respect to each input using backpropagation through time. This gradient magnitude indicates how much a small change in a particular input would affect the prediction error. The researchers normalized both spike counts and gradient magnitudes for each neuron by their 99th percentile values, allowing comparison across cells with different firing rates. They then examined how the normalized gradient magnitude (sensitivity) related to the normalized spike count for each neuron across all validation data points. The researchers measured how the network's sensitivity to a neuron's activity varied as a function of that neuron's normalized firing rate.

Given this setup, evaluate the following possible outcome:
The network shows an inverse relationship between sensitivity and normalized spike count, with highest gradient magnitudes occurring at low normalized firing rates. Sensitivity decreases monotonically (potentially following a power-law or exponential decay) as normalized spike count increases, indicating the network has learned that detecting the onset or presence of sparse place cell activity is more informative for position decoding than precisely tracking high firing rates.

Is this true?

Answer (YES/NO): NO